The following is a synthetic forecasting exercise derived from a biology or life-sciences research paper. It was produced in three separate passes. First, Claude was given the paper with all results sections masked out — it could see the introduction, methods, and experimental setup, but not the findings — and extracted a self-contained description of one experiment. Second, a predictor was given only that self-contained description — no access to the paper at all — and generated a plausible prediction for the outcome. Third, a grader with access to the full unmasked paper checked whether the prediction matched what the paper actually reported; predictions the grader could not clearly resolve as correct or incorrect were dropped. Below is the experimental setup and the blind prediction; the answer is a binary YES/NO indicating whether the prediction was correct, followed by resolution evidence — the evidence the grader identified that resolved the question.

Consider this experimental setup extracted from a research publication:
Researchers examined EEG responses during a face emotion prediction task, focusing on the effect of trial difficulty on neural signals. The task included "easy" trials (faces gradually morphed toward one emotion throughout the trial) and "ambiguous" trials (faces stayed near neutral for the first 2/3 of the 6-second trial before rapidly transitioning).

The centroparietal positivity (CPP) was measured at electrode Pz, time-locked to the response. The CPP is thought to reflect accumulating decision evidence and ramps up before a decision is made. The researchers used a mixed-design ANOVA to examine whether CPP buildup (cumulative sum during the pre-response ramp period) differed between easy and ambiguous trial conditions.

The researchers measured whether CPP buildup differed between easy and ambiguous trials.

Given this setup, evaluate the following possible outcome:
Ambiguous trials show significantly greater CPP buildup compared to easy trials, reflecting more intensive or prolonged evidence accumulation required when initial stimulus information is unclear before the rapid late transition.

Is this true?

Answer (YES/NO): NO